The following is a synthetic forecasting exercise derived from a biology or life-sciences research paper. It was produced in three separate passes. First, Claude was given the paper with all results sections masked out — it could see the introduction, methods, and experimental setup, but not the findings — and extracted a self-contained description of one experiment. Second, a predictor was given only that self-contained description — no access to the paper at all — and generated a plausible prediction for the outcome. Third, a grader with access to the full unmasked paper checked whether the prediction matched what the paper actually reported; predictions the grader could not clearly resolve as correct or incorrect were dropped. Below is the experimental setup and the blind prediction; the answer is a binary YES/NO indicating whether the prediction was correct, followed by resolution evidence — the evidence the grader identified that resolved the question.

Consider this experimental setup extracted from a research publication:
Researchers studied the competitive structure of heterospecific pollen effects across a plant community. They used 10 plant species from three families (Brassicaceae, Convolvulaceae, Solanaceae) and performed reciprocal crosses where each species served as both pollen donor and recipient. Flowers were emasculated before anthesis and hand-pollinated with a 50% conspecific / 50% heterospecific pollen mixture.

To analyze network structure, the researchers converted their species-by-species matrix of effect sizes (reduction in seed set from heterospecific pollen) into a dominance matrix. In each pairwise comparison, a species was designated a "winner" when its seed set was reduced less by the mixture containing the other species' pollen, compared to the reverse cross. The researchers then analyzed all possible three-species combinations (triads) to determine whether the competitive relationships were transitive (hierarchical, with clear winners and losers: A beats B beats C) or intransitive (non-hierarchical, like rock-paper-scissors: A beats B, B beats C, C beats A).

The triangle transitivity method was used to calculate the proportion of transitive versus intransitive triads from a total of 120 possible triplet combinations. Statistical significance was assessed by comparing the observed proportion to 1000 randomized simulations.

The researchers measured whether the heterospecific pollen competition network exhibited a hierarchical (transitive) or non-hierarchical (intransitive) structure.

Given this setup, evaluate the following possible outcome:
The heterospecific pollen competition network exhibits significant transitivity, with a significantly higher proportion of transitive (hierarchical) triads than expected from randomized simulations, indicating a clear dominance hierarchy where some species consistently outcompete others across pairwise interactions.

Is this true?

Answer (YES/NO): YES